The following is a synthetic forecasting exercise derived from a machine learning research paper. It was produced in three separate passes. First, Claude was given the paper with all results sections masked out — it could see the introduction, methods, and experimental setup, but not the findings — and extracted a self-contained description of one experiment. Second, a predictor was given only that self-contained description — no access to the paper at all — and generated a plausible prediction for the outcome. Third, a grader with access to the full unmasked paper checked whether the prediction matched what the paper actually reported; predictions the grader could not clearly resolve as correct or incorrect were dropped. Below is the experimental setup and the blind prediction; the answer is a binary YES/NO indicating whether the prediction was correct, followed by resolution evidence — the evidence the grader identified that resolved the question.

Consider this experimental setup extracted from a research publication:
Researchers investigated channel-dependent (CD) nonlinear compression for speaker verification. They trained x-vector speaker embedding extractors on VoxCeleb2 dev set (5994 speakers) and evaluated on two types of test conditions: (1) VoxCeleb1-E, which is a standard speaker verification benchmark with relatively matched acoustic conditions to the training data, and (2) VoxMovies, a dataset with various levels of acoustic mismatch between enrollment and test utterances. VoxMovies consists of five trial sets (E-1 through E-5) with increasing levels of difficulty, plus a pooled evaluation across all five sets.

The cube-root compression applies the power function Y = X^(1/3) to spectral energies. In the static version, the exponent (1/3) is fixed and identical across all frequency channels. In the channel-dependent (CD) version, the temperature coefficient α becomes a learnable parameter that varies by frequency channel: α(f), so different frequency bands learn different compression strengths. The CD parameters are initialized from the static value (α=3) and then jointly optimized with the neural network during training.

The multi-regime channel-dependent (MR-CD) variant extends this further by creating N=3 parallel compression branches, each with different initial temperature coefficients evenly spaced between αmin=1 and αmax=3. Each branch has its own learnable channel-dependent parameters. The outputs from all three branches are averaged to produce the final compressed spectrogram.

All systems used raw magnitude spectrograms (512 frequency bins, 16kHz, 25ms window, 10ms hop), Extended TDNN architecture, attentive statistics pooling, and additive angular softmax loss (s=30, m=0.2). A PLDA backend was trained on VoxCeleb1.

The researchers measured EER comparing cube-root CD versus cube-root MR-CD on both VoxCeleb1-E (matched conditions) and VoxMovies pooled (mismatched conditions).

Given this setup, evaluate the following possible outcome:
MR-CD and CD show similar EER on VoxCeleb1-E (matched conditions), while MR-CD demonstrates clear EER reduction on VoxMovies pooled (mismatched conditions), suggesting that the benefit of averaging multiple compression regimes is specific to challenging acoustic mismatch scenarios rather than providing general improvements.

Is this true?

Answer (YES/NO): NO